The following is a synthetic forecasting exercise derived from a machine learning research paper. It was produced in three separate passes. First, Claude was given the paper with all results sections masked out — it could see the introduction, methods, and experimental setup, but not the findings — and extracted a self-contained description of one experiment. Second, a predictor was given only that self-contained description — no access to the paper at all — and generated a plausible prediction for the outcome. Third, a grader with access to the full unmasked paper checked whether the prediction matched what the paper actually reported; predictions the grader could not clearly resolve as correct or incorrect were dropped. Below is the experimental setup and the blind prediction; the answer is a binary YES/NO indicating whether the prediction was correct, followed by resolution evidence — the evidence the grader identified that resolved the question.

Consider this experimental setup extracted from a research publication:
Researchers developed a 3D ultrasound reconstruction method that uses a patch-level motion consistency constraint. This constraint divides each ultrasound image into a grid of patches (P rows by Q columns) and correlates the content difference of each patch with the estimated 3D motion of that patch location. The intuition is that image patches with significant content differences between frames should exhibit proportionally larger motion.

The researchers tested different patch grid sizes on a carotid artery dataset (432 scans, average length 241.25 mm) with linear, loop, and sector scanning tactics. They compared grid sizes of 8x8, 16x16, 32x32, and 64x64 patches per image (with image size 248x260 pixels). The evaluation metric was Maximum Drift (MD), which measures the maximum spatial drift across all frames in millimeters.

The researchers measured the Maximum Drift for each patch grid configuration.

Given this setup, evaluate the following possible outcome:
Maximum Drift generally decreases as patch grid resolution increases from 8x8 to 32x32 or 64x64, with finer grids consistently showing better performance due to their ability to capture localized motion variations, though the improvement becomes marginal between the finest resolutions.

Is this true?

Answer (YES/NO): NO